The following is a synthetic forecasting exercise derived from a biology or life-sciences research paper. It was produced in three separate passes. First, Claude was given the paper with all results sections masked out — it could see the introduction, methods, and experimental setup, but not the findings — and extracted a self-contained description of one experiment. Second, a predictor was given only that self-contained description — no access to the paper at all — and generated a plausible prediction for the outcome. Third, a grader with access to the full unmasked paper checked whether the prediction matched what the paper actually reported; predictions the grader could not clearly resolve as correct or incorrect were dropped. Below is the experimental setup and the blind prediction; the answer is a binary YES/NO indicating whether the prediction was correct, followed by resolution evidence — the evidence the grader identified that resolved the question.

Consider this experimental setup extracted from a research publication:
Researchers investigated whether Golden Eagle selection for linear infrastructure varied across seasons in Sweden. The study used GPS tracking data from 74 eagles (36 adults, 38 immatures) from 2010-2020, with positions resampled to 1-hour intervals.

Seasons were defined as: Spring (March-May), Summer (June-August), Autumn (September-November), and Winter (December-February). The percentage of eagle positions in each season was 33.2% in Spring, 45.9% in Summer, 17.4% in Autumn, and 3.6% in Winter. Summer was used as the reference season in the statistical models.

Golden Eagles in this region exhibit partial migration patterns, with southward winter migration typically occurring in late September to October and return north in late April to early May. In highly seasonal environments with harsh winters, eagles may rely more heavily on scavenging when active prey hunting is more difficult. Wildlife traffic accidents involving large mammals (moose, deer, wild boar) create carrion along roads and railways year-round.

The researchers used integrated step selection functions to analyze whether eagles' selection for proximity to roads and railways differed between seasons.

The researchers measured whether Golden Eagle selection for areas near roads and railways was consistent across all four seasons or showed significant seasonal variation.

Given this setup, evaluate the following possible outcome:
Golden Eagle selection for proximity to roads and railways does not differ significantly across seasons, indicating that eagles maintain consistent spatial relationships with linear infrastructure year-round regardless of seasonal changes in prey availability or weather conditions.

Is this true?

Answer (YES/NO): NO